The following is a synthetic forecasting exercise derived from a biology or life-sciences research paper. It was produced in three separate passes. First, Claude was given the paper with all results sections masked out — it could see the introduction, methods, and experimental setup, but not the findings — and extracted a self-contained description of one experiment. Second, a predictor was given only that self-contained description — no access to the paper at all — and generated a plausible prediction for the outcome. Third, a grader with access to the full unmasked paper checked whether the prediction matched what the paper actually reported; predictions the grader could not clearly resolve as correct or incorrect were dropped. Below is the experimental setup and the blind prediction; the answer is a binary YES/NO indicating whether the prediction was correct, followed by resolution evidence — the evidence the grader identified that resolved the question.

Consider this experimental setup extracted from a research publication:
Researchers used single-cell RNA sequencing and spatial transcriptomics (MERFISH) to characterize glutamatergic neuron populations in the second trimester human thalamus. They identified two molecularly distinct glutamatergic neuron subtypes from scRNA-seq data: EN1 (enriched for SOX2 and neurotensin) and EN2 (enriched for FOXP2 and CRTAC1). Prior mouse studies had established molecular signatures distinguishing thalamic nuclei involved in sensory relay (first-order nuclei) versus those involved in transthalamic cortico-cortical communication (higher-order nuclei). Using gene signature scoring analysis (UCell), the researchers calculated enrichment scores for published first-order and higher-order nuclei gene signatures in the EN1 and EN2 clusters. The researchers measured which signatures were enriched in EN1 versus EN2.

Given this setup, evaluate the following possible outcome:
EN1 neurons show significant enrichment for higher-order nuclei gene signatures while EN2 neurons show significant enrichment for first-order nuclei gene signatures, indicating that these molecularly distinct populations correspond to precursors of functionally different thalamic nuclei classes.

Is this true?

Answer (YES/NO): NO